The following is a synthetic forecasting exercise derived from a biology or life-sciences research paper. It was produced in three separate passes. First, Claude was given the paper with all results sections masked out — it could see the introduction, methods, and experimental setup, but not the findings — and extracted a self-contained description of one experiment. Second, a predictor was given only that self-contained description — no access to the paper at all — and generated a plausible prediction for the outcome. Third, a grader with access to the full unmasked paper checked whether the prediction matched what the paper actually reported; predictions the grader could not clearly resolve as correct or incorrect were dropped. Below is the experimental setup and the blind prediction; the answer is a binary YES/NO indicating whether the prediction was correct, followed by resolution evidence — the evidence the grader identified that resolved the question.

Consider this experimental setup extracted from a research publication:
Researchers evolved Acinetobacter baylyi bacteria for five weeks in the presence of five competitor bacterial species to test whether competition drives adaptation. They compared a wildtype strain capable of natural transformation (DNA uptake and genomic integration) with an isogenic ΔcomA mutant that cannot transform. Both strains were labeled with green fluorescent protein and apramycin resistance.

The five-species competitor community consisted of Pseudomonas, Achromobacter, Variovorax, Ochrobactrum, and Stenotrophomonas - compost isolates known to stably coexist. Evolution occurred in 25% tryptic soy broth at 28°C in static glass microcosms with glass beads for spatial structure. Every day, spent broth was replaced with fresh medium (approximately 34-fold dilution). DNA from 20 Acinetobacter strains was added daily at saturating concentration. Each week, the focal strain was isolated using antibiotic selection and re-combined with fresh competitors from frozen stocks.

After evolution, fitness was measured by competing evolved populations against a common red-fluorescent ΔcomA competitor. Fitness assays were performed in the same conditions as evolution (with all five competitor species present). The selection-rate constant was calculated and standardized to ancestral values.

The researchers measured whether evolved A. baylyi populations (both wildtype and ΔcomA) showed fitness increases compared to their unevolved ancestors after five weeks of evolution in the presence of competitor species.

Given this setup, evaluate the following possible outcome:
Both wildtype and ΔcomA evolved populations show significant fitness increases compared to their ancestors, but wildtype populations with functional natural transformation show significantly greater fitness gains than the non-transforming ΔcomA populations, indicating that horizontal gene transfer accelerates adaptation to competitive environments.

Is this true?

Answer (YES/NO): NO